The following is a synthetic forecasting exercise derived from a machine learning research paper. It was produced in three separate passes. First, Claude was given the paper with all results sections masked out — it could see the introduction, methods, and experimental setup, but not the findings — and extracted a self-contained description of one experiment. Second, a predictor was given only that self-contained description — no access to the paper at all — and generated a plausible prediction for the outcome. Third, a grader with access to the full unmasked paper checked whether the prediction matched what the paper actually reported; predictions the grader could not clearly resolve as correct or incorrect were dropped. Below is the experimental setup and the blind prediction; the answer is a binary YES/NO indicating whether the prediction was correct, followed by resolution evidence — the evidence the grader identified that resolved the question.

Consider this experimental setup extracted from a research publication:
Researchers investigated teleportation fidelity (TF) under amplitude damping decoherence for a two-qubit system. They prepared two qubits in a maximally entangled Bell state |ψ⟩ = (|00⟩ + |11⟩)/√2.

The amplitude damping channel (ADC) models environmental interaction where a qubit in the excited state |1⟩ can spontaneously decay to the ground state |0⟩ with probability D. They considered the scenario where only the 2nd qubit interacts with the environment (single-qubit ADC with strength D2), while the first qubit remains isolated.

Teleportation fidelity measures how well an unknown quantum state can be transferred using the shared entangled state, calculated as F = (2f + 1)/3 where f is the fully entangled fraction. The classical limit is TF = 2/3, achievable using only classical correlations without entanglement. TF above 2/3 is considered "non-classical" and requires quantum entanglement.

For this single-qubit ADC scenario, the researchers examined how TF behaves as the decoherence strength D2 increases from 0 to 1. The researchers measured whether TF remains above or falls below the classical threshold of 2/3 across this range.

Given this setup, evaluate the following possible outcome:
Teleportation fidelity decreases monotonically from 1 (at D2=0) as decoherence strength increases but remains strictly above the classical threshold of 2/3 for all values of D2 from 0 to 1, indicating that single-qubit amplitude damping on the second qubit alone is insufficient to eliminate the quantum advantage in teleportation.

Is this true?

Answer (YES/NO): NO